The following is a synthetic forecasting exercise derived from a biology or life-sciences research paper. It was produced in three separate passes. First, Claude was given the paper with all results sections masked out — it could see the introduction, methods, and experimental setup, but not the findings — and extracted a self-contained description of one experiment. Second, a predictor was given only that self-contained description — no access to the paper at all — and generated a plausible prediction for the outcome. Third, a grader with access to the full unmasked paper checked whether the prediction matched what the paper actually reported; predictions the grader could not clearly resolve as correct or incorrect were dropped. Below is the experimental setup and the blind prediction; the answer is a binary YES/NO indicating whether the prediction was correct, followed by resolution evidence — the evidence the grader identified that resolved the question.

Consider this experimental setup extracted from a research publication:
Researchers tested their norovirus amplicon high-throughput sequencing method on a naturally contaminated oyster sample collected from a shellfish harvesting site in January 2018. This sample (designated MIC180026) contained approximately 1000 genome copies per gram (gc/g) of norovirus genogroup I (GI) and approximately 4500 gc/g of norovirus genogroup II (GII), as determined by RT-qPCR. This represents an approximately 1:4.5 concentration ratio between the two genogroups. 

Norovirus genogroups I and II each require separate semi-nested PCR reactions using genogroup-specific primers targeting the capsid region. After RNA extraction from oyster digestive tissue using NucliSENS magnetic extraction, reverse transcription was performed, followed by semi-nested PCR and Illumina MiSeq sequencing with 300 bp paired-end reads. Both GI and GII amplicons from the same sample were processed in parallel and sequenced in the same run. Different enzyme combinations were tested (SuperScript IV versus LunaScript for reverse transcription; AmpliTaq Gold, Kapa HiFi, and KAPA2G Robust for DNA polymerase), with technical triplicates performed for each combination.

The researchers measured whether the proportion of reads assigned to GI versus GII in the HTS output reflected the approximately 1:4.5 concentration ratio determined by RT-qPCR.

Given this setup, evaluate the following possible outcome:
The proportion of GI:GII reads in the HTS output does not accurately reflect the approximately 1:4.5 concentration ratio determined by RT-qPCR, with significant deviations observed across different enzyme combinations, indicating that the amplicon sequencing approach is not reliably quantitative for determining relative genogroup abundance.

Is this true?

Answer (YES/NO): YES